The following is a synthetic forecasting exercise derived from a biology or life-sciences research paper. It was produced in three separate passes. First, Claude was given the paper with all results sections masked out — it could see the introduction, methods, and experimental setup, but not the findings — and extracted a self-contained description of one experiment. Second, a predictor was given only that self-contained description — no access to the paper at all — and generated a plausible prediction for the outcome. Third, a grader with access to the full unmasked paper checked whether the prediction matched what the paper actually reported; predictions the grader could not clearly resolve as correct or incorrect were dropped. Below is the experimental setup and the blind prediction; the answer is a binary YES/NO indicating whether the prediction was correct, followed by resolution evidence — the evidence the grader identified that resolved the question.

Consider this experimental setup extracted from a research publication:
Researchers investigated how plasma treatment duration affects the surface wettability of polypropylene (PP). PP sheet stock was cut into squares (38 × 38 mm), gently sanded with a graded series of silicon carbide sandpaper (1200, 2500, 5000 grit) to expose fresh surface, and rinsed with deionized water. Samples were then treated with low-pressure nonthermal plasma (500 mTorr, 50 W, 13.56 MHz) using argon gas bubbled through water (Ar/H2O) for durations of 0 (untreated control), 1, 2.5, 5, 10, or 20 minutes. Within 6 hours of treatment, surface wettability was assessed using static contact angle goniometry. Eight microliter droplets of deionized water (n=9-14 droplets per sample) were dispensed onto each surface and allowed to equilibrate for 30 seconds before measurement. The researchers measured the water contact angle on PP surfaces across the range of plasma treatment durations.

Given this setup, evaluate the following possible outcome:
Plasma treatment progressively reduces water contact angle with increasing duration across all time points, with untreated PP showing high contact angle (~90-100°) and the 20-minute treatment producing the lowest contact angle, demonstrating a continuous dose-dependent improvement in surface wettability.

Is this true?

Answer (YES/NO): NO